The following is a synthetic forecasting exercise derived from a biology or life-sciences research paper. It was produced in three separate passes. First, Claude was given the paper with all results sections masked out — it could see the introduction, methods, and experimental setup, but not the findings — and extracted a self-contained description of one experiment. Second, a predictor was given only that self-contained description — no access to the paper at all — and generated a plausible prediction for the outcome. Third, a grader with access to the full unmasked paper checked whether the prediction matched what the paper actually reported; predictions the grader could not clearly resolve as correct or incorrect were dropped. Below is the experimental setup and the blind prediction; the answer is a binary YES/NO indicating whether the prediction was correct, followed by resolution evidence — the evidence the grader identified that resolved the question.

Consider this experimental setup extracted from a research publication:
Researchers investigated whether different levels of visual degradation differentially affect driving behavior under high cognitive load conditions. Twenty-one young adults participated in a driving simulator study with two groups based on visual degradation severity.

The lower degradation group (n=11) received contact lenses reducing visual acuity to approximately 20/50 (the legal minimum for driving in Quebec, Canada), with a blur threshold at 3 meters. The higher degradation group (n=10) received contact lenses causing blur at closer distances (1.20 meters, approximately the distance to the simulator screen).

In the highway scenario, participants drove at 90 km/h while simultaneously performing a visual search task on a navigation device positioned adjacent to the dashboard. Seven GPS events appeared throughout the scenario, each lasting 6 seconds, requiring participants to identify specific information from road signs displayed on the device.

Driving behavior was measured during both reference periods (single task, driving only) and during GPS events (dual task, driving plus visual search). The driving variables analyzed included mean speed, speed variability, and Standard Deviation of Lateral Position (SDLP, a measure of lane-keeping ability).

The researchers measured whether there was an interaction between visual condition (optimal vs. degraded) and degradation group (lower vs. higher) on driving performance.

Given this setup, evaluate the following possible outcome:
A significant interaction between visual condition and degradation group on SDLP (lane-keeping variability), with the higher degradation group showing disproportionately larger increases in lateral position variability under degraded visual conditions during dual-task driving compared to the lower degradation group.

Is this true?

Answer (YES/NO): NO